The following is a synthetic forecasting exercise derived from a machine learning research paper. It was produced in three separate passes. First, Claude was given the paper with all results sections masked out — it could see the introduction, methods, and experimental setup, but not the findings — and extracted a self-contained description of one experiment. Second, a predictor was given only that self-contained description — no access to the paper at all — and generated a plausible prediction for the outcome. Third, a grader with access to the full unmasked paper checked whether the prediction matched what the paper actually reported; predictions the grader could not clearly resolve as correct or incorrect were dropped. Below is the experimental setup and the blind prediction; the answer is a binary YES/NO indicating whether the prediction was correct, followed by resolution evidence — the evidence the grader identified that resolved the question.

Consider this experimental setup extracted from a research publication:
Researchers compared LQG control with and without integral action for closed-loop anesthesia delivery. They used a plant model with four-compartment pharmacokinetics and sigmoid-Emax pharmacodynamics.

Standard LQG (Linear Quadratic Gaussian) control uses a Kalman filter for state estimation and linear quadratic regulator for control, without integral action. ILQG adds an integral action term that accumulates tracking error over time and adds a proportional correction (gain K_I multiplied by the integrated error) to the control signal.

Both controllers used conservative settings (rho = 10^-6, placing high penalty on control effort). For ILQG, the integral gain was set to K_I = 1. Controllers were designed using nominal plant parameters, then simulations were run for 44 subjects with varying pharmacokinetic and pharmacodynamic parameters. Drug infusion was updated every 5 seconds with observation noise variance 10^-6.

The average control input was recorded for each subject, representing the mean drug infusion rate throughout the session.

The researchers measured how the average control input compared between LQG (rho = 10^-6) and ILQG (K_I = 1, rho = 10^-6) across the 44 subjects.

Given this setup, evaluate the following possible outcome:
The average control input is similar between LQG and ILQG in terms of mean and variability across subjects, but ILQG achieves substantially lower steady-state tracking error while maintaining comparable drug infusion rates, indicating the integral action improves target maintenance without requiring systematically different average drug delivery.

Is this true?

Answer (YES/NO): NO